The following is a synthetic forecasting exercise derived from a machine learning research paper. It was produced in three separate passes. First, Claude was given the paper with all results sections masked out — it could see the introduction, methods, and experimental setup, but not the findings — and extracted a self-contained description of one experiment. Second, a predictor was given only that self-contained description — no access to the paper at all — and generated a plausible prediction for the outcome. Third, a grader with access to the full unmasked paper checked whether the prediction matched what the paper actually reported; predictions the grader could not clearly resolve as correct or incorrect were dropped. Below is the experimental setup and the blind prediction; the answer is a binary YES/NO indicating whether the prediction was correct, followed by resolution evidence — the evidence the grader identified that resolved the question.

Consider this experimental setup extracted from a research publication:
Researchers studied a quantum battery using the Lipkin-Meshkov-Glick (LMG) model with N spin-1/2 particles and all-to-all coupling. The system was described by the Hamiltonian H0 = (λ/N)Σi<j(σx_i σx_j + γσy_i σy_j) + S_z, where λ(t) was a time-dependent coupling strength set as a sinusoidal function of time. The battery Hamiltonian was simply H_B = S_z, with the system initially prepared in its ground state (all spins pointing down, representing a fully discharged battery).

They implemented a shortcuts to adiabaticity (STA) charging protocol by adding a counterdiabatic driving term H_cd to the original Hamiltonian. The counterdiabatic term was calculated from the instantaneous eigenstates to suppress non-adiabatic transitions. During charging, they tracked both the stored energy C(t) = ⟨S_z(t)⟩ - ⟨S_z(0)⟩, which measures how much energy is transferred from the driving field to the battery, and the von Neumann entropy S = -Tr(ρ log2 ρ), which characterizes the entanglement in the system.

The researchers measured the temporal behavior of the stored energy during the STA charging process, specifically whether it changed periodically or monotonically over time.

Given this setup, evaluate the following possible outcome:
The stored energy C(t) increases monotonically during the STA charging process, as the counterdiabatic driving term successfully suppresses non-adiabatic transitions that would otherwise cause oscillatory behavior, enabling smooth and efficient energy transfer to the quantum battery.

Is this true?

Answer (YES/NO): NO